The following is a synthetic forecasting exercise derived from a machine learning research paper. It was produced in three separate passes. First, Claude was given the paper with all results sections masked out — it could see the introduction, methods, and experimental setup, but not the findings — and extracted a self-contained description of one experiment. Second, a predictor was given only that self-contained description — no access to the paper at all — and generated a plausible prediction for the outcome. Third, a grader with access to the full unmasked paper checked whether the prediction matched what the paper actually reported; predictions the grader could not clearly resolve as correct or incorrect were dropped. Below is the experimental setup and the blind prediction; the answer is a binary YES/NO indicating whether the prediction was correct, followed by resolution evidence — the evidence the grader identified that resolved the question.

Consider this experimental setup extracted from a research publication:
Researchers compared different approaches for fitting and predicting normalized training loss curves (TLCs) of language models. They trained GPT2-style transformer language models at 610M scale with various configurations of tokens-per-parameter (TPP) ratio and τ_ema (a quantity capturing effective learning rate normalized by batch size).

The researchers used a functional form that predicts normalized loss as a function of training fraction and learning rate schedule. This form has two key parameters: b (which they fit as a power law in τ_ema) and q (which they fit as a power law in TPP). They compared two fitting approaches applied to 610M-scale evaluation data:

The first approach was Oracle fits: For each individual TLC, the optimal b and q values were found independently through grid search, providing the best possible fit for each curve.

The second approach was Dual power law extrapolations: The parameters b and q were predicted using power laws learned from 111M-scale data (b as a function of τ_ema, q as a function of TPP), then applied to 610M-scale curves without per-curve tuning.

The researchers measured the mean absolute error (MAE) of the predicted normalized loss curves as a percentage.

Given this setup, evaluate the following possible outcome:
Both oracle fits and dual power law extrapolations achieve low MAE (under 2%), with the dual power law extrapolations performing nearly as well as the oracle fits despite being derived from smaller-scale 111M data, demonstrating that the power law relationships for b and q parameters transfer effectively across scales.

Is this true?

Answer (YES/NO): NO